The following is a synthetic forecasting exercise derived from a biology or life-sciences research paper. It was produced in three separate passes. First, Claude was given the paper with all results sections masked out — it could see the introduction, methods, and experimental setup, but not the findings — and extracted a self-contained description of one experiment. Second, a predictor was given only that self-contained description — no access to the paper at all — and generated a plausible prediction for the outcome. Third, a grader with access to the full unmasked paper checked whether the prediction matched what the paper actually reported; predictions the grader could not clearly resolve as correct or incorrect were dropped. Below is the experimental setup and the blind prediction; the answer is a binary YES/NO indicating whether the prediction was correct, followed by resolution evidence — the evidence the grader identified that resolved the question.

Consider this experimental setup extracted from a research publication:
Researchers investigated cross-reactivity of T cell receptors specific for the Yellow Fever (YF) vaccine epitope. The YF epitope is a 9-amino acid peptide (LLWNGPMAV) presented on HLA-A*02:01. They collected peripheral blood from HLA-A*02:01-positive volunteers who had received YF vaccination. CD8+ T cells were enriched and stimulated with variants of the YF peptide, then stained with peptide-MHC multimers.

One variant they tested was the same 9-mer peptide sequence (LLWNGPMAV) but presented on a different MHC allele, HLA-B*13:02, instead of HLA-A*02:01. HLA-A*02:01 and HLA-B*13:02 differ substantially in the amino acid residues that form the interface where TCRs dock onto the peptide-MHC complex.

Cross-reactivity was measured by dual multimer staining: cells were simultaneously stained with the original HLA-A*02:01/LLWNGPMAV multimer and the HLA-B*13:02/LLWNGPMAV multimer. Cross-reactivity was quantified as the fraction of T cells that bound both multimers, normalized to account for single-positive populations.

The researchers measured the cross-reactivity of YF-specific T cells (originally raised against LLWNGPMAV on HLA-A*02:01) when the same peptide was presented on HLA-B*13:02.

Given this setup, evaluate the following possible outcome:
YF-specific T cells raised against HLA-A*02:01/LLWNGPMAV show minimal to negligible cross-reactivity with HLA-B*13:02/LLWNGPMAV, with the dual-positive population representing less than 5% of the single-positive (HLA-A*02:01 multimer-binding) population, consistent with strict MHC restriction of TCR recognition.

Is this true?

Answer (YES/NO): YES